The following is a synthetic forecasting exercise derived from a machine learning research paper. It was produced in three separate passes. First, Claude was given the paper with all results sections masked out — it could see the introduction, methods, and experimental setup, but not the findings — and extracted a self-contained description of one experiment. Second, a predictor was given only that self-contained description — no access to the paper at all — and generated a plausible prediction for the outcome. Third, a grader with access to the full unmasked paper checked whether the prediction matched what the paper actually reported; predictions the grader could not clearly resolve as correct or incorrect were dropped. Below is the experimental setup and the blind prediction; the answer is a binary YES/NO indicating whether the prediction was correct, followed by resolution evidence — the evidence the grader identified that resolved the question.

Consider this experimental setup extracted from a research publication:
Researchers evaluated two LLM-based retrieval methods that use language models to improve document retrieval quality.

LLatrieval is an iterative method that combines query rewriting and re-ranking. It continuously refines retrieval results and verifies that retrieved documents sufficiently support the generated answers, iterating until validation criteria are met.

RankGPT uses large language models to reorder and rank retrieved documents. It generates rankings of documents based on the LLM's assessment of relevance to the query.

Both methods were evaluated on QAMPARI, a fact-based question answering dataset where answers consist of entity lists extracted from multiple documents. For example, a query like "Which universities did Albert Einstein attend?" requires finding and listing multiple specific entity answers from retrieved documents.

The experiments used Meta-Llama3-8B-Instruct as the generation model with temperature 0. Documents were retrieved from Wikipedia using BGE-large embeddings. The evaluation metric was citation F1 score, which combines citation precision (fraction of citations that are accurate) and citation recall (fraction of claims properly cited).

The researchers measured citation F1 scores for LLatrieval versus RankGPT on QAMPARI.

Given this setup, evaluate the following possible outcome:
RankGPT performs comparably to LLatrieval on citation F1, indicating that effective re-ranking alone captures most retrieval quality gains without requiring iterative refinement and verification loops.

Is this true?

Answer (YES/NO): NO